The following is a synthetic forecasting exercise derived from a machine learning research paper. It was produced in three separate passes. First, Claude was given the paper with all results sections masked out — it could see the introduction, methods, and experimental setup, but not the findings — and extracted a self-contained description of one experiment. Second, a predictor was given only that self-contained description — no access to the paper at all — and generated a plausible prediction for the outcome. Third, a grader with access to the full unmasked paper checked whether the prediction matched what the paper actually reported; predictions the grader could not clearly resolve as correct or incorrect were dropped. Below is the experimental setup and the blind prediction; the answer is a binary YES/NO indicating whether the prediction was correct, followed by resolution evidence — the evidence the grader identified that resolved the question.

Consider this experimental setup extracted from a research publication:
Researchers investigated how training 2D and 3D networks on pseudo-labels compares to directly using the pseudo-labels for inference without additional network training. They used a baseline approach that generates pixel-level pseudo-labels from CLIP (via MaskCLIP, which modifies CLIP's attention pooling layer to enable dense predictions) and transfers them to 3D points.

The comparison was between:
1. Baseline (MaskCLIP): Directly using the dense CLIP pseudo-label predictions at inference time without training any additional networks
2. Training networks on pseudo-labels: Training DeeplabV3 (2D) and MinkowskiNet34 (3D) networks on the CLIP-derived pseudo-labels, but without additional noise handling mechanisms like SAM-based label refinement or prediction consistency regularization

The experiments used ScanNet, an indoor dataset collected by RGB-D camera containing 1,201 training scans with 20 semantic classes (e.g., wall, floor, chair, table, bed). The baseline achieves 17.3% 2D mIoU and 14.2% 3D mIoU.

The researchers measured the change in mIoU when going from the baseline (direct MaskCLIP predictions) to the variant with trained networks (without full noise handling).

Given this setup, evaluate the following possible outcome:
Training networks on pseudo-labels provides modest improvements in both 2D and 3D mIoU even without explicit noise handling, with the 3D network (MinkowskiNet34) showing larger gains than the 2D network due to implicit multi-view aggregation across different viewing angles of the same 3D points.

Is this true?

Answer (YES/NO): YES